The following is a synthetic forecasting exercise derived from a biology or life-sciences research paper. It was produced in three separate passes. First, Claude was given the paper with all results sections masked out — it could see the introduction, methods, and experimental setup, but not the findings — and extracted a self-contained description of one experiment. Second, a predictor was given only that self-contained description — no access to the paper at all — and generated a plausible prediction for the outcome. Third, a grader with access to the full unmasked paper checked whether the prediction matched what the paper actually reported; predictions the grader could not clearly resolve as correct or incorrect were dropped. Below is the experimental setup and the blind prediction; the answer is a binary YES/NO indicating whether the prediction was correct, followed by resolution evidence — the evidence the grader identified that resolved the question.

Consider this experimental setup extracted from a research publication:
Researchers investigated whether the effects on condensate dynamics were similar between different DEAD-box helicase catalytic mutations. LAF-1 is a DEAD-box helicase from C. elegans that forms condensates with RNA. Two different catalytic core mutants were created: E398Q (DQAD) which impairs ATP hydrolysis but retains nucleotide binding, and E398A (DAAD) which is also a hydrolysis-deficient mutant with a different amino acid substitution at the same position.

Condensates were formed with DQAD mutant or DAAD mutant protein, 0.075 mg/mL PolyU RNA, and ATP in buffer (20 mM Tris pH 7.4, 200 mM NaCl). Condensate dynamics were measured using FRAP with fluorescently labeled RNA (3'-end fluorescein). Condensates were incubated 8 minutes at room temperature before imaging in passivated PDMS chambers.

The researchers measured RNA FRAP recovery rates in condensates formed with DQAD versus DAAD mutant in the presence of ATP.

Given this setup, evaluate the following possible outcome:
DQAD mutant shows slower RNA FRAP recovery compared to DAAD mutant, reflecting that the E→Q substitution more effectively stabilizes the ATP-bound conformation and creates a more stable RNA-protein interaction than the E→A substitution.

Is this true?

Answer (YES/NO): YES